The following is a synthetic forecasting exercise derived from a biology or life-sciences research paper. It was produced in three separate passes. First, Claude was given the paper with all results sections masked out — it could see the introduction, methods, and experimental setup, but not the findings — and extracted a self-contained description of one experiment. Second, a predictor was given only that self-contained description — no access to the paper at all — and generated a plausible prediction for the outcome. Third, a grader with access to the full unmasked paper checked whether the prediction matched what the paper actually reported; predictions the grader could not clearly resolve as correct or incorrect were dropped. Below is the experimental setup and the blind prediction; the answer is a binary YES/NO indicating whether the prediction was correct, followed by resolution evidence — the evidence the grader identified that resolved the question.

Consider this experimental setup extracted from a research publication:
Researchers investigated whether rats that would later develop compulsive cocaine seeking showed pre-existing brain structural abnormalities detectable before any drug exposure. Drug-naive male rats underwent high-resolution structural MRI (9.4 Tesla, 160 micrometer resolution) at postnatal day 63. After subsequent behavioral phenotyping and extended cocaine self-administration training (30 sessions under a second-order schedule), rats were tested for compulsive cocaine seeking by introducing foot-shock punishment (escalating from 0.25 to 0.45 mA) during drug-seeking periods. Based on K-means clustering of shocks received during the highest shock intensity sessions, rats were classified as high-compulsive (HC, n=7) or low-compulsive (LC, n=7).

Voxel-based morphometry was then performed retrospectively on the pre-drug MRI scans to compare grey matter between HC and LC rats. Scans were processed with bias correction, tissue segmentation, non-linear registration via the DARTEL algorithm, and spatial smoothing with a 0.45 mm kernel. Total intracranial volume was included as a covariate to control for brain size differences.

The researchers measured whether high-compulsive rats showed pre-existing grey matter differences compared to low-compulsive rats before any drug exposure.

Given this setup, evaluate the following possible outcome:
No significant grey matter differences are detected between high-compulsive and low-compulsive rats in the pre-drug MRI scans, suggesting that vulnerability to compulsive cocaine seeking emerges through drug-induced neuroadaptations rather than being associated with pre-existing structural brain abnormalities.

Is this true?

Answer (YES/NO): NO